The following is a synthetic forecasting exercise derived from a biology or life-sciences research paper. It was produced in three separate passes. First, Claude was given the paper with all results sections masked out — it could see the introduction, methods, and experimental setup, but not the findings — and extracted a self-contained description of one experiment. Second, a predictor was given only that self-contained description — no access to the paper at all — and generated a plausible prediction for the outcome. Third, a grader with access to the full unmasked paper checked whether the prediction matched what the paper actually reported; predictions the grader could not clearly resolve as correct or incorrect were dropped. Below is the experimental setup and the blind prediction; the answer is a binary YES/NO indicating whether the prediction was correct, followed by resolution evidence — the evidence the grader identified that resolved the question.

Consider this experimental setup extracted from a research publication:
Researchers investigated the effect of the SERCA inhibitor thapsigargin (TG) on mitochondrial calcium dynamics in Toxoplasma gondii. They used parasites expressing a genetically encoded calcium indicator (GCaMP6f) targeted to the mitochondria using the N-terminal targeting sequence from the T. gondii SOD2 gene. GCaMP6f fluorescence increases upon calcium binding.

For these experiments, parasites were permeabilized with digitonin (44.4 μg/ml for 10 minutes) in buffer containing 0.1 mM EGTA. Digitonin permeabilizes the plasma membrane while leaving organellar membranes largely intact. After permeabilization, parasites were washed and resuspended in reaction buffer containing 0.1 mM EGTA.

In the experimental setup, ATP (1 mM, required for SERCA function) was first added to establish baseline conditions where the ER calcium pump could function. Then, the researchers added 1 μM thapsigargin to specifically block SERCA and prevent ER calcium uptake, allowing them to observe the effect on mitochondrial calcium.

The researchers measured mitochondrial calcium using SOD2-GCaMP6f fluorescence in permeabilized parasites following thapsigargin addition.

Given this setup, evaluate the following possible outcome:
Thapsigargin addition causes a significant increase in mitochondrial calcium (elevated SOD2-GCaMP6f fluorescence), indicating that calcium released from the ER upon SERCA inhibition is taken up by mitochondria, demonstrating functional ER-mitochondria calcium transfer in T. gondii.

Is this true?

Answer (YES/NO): YES